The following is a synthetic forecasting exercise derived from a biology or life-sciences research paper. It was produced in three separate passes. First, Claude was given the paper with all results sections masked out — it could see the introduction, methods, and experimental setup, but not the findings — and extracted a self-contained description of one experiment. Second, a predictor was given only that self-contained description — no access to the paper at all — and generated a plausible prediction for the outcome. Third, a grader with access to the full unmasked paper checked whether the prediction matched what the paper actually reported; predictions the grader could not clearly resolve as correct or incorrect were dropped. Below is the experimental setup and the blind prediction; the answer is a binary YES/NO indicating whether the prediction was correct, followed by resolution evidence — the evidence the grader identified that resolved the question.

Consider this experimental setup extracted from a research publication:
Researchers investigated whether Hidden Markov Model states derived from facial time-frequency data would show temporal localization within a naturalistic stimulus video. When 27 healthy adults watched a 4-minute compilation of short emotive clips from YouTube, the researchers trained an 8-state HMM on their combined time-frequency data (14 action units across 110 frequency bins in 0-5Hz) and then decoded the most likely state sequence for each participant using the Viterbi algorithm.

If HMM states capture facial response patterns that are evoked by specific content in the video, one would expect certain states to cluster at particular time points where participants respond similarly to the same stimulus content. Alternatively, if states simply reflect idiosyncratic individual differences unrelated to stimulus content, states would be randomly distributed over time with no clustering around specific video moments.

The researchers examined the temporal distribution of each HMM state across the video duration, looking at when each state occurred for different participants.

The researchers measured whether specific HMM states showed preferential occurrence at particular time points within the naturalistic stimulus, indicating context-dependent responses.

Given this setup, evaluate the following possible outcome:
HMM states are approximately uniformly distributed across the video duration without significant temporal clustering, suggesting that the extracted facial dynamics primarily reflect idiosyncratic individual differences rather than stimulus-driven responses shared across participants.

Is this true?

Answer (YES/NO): NO